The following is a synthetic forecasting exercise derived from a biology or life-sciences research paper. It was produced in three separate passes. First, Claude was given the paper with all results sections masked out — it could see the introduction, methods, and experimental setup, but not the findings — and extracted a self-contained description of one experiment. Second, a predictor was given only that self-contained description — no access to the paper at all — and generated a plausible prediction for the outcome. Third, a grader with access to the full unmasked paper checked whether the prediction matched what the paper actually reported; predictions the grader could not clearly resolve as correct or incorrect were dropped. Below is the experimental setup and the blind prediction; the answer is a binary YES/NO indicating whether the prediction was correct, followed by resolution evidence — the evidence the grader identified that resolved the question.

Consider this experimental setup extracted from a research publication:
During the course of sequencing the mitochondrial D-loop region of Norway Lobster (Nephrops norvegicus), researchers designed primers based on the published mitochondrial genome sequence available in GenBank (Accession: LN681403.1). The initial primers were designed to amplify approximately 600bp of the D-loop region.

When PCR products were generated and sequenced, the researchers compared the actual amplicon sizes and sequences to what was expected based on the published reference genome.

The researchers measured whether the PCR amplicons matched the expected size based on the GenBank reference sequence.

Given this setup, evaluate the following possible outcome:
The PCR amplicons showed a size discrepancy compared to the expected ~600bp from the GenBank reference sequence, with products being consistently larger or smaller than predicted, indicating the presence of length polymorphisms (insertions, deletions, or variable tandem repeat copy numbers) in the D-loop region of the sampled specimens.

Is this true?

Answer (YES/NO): NO